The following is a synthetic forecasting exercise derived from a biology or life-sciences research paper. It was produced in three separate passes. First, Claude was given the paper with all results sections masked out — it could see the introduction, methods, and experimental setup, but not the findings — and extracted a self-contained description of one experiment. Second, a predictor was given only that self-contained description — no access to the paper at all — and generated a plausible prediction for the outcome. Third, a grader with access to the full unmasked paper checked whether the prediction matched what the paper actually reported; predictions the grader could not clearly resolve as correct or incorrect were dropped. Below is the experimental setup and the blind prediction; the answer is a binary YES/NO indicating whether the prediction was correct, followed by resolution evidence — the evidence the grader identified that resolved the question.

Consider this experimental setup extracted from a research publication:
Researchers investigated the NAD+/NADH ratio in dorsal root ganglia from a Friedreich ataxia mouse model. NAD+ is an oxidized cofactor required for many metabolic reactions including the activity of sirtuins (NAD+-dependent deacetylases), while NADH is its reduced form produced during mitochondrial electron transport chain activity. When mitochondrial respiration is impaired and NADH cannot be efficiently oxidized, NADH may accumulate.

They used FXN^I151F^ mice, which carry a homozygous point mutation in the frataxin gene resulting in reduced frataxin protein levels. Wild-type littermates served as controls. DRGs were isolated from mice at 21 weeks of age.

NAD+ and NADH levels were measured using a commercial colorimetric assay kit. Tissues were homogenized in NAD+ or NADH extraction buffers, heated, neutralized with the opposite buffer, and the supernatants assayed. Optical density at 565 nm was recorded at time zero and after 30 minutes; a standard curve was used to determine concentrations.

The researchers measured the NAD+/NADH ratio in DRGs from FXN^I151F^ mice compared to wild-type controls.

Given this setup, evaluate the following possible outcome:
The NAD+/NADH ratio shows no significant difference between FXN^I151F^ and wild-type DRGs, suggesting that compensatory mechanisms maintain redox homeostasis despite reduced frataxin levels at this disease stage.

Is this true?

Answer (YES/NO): NO